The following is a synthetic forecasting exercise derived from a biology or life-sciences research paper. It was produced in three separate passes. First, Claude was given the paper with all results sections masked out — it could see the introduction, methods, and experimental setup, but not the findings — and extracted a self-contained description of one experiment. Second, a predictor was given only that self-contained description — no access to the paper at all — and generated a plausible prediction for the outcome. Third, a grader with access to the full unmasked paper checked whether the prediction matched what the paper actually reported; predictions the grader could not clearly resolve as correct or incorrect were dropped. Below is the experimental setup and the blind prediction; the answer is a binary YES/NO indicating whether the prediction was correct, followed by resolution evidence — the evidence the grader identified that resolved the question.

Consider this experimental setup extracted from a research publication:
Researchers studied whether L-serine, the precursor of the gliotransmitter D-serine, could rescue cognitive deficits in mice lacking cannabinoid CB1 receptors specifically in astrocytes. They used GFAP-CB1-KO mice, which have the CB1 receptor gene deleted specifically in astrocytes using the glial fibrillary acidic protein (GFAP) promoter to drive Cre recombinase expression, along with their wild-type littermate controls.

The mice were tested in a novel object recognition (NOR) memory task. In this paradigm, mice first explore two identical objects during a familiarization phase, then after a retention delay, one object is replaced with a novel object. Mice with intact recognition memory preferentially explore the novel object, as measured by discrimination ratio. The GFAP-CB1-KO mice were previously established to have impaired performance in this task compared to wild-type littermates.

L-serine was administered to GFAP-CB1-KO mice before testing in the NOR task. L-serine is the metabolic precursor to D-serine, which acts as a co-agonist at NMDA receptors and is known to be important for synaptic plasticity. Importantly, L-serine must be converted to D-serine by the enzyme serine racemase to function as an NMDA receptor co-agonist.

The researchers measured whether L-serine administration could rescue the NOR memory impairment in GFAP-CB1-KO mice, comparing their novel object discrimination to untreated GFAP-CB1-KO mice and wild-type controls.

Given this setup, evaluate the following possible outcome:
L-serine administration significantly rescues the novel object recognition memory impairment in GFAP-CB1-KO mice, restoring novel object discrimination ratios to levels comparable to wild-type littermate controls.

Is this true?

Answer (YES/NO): YES